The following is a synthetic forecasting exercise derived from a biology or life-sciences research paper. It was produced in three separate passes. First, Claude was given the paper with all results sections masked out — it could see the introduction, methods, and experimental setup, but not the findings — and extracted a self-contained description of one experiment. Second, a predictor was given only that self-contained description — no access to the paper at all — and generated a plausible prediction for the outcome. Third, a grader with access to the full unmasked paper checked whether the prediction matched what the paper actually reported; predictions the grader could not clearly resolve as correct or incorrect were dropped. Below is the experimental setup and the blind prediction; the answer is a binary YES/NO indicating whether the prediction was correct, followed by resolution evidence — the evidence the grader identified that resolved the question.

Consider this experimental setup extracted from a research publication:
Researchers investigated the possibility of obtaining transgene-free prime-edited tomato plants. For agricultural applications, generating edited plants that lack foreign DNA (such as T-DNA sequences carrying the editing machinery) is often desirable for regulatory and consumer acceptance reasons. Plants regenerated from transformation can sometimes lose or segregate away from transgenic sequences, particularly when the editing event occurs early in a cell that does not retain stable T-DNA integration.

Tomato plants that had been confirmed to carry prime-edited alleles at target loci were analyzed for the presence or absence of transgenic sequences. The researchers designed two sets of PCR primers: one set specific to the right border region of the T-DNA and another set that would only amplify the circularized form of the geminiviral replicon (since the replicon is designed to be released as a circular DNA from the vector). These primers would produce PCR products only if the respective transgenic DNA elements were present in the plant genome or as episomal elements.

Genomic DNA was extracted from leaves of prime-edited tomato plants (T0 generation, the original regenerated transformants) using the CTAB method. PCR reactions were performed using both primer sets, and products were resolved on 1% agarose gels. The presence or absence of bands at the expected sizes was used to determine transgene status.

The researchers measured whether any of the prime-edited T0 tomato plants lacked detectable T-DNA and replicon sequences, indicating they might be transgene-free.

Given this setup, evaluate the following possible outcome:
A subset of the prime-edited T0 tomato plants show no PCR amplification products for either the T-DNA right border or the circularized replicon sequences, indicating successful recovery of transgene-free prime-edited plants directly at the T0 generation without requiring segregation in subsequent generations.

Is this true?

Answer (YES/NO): YES